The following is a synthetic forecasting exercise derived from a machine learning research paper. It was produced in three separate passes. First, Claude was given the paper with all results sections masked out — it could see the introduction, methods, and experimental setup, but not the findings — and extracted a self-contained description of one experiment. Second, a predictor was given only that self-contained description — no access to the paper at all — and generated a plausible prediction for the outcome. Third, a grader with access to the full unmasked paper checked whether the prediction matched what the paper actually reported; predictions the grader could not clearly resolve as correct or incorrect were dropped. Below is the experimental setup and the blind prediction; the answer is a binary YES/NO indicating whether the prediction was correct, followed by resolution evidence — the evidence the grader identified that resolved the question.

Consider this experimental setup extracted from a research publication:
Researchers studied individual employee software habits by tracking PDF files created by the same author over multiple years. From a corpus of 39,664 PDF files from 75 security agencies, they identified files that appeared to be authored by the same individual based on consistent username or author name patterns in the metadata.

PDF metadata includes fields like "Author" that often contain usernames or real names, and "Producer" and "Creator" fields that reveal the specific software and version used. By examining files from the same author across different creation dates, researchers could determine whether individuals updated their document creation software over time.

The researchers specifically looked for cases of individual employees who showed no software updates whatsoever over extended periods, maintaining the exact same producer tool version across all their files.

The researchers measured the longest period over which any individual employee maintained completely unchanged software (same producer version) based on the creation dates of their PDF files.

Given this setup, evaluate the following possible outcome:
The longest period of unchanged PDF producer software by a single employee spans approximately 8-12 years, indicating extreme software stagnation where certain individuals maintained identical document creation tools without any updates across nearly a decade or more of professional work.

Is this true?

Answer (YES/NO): NO